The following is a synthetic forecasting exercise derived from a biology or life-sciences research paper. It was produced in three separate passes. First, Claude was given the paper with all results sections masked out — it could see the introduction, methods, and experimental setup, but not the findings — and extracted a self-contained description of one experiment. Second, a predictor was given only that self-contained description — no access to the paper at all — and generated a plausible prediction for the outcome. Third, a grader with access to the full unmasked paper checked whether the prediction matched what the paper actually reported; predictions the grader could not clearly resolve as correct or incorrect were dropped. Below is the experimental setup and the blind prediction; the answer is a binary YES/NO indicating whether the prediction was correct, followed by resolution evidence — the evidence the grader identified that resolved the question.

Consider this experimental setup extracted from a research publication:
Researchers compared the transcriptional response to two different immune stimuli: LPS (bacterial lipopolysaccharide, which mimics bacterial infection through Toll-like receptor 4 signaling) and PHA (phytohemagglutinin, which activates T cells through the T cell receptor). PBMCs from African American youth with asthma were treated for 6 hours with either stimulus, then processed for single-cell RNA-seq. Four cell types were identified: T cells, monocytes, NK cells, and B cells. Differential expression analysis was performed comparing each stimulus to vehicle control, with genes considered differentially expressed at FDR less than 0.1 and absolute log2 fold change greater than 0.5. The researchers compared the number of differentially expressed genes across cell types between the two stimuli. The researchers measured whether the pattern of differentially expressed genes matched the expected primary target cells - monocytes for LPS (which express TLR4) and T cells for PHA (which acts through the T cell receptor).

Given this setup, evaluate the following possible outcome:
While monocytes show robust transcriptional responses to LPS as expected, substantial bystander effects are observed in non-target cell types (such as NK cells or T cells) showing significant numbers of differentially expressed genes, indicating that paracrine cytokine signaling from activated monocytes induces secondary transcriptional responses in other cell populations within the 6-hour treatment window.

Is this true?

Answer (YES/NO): NO